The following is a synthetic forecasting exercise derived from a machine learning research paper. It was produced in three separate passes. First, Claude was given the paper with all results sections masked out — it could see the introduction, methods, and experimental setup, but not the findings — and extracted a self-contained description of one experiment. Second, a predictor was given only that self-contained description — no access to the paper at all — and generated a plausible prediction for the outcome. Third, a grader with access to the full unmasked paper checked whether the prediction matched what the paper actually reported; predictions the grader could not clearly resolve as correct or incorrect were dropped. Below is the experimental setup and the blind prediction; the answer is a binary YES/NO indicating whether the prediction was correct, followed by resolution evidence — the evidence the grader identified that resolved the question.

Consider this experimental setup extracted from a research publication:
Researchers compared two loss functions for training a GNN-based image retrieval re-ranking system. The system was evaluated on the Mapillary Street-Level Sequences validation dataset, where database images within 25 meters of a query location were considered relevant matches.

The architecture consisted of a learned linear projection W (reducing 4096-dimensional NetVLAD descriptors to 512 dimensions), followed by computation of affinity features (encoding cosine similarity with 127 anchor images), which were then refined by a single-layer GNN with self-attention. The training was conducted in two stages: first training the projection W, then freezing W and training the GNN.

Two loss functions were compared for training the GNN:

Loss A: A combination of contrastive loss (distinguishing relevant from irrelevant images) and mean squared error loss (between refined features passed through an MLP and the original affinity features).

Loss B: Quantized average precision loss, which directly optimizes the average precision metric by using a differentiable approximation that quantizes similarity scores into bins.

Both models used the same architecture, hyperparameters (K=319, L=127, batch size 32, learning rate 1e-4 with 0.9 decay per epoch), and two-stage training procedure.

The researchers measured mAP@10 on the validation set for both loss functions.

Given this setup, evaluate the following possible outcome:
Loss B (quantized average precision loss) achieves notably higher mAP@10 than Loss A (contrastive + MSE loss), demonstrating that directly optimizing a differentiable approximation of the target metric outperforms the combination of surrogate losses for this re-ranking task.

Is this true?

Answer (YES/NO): YES